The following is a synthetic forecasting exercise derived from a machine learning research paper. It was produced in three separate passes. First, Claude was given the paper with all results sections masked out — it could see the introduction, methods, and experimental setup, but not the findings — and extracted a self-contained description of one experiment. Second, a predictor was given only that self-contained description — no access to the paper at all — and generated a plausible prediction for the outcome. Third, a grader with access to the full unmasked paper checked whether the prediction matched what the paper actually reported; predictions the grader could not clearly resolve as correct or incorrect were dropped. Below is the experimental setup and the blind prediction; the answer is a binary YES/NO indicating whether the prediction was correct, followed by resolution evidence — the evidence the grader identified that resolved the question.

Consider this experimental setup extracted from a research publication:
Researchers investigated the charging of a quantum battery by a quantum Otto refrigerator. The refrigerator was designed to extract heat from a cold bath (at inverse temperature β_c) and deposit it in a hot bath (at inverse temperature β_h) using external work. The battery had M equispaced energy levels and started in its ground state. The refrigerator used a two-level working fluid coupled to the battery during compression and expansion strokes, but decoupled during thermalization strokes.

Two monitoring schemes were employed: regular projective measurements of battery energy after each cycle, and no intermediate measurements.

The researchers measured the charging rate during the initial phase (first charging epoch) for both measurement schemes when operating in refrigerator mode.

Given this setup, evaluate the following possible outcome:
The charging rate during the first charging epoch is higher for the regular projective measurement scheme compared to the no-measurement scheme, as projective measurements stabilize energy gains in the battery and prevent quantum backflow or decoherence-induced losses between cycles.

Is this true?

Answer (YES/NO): YES